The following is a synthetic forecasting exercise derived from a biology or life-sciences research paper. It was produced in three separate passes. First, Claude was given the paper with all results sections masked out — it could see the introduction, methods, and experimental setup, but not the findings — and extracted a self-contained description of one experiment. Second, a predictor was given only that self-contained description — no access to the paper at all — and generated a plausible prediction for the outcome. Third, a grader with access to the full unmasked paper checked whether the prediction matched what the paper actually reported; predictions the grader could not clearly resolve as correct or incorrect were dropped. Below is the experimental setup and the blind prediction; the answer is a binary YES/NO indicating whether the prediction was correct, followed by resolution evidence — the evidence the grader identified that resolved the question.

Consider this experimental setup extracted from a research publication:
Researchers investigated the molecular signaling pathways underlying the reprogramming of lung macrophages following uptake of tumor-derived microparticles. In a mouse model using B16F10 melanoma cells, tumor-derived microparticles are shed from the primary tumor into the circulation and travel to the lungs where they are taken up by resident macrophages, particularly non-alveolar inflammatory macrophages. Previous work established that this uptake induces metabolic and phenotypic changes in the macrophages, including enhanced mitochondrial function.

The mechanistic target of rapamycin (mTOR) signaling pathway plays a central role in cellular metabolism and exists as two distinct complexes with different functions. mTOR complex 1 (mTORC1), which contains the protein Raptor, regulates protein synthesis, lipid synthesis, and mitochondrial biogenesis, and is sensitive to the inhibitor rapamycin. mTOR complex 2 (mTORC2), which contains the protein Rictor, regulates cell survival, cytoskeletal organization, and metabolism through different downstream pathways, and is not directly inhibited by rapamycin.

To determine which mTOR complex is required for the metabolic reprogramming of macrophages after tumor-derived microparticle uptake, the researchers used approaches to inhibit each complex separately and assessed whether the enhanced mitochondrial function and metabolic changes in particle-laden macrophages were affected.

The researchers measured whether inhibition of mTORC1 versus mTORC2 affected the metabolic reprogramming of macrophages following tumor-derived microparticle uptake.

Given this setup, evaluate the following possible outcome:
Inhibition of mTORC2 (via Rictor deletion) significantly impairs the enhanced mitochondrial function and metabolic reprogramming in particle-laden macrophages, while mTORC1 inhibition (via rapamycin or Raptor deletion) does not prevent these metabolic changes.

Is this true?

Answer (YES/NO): NO